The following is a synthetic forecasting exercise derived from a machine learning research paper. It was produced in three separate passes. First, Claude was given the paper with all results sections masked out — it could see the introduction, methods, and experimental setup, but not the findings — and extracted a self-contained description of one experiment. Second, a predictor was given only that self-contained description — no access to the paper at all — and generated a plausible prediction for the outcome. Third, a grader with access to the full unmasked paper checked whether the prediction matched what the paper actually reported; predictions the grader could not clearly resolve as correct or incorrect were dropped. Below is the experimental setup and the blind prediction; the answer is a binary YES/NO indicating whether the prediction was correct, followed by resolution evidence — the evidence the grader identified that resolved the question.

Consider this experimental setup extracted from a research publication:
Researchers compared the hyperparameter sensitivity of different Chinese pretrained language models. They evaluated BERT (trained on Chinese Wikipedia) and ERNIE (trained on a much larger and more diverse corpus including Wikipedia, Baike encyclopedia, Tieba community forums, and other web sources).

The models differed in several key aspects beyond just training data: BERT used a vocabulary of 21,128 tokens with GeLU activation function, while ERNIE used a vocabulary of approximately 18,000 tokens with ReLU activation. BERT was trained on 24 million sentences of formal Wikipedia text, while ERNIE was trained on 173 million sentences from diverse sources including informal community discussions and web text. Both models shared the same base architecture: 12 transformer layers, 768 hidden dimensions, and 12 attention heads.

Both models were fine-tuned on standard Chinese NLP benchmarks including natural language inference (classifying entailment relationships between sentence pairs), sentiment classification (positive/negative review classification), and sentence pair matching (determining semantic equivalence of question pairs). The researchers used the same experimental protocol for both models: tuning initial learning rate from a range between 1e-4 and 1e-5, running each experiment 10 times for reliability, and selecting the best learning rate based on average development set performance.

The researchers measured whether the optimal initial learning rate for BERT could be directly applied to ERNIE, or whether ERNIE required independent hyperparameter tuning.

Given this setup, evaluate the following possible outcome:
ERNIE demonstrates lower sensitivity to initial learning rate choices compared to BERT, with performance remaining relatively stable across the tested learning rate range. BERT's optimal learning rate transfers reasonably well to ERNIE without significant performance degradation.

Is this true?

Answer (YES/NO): NO